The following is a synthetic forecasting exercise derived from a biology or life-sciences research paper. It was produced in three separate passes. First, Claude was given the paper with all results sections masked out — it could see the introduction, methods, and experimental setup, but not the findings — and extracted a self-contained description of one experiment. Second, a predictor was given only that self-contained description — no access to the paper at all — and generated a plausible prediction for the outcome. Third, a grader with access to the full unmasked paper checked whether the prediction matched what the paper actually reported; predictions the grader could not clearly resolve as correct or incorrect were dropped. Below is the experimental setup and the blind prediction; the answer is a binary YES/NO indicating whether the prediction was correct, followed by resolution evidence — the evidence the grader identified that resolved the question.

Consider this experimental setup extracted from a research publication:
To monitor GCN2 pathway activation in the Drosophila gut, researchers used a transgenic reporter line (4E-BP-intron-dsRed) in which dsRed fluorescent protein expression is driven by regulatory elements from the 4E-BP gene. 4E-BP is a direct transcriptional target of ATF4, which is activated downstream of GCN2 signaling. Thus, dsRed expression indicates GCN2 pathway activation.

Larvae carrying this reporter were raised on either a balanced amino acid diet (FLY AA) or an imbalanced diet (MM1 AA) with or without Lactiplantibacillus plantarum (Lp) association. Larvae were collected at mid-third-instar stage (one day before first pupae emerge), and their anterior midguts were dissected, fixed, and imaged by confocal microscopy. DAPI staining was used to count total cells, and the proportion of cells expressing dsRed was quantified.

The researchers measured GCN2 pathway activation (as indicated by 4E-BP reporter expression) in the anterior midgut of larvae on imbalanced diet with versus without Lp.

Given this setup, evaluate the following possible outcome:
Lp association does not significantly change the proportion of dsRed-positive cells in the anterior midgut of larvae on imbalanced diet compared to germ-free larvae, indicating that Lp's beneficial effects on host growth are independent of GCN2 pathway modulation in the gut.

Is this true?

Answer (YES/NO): NO